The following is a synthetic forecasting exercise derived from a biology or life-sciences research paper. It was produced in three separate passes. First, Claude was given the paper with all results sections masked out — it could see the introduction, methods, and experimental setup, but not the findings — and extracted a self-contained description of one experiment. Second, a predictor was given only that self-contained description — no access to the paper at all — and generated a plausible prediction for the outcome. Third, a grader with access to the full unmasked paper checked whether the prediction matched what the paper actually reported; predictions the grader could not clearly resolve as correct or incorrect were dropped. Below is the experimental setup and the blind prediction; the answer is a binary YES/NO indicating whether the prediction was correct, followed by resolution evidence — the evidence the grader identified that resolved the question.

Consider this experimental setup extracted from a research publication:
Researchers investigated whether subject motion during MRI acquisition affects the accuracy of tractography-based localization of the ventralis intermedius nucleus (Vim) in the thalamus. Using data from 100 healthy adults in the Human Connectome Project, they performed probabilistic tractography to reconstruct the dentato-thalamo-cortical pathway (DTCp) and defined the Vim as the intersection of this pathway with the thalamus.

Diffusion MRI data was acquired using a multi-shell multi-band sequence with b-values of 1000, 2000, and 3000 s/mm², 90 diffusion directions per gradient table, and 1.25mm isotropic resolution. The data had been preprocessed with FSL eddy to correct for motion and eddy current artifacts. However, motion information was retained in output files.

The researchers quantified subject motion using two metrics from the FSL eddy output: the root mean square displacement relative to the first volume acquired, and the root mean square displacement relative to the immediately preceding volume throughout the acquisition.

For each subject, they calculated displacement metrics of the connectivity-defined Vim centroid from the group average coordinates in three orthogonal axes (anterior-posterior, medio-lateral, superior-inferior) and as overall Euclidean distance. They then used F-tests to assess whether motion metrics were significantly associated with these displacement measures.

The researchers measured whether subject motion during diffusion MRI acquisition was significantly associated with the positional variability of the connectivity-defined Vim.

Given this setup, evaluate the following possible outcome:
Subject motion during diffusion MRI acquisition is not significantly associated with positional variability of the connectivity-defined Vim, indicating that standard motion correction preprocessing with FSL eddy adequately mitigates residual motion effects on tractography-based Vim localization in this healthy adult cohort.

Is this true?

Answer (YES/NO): YES